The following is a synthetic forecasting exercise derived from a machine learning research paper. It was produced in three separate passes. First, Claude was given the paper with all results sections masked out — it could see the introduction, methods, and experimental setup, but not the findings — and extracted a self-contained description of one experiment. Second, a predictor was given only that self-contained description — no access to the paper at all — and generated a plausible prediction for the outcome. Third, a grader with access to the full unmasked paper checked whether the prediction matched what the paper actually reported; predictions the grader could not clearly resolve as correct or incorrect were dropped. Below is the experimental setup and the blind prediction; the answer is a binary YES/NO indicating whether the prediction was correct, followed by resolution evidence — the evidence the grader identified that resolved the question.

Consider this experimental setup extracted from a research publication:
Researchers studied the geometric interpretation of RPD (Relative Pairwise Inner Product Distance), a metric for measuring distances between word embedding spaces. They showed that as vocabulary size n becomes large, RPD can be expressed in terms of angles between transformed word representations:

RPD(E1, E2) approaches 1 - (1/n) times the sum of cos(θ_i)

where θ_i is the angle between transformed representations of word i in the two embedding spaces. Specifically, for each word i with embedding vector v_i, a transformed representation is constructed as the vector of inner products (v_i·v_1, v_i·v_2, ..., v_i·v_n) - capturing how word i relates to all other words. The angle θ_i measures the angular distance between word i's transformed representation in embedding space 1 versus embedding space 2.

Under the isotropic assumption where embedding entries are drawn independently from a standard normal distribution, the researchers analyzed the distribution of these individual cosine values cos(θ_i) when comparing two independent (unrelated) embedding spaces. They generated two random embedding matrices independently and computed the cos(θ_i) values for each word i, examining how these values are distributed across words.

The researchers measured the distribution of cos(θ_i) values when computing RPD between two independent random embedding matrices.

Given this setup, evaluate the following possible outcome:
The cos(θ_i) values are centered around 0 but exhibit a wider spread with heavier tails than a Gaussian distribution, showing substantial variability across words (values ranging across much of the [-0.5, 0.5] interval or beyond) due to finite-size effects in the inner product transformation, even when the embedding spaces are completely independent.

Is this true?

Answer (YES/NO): NO